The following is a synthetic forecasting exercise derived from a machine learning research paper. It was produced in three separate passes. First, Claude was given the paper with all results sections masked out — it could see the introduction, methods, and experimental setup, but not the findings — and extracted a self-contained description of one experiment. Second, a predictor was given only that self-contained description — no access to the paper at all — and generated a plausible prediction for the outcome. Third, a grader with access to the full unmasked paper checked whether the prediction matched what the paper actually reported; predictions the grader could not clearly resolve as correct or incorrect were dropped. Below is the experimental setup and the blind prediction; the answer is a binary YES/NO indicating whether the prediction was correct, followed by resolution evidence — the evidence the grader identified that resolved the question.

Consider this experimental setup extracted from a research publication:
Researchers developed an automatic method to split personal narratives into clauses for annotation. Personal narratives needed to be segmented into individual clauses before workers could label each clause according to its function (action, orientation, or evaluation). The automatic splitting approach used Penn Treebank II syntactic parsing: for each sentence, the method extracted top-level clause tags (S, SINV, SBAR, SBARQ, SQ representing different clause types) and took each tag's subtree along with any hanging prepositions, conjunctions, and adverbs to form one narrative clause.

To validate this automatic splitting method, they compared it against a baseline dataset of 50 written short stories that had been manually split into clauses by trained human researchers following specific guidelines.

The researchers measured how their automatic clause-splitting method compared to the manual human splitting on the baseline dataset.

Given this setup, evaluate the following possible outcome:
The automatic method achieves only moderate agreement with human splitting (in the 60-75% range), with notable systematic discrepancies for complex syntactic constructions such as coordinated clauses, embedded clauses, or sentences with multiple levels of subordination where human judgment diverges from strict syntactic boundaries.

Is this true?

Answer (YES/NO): NO